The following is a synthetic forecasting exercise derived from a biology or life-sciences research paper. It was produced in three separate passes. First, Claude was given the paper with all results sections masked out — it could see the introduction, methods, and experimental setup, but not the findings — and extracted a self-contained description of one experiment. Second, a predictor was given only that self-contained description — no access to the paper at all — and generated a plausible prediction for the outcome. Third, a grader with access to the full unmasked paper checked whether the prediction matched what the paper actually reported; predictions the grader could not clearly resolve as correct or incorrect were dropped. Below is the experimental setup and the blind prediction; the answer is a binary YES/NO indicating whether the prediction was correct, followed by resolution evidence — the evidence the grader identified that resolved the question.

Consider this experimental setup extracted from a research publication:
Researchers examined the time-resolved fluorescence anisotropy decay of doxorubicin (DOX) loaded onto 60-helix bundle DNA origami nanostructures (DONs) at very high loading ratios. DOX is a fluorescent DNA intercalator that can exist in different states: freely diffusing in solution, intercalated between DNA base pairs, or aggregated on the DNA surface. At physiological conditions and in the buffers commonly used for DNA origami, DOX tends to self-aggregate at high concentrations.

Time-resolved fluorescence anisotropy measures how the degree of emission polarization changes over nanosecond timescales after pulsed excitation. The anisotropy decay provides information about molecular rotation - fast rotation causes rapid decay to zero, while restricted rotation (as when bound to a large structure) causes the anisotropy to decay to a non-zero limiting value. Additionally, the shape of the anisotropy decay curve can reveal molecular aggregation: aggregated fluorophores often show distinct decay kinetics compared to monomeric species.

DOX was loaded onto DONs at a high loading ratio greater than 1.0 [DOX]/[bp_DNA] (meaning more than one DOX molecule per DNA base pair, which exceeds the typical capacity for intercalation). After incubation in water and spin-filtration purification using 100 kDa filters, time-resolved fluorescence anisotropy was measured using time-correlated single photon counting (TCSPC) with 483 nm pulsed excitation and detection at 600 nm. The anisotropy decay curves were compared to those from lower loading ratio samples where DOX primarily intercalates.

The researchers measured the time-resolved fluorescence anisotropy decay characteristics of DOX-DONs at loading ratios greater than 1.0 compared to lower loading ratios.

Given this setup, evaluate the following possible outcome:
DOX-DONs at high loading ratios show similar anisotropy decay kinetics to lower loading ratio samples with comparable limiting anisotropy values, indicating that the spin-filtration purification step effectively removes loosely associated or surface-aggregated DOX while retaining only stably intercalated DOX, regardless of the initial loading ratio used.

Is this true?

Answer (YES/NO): NO